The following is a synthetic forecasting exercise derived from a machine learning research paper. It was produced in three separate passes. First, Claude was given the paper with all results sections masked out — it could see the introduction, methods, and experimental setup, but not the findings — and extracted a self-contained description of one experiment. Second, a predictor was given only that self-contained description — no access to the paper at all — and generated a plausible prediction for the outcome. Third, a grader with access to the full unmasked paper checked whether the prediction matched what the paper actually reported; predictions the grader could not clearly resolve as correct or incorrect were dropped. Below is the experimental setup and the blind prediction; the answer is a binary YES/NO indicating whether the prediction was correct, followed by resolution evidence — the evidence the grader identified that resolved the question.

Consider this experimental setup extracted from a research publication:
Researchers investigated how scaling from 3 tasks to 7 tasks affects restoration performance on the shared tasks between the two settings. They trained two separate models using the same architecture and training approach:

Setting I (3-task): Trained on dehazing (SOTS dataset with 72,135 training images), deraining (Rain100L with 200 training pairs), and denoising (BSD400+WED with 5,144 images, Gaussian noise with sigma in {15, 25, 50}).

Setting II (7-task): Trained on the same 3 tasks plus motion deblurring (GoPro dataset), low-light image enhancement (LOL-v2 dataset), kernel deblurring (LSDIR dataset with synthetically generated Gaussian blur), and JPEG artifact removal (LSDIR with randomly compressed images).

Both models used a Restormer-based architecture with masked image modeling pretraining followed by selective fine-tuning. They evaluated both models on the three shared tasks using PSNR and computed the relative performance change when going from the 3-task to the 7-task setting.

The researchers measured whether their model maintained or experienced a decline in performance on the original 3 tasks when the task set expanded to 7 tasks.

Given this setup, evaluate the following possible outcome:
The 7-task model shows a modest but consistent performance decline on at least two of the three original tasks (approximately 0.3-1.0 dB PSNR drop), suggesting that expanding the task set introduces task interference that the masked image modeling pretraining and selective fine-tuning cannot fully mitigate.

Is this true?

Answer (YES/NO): YES